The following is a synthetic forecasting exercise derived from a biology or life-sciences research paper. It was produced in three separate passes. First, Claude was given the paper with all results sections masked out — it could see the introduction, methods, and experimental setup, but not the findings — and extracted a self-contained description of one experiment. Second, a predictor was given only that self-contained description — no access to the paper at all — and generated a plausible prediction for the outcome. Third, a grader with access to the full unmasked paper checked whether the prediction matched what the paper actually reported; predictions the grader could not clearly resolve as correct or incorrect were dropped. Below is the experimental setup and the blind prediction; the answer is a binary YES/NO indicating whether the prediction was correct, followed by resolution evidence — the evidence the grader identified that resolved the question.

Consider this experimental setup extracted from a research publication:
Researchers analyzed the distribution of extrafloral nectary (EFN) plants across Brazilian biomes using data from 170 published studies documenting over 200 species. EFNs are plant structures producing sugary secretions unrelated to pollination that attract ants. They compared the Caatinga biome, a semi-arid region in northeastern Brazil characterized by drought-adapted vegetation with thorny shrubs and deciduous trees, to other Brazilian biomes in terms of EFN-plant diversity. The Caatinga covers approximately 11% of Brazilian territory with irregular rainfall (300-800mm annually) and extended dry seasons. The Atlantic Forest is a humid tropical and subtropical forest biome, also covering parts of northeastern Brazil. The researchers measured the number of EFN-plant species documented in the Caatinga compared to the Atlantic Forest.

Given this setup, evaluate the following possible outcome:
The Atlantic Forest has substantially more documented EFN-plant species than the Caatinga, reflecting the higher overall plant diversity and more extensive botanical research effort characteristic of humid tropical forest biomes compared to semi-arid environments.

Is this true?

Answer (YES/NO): NO